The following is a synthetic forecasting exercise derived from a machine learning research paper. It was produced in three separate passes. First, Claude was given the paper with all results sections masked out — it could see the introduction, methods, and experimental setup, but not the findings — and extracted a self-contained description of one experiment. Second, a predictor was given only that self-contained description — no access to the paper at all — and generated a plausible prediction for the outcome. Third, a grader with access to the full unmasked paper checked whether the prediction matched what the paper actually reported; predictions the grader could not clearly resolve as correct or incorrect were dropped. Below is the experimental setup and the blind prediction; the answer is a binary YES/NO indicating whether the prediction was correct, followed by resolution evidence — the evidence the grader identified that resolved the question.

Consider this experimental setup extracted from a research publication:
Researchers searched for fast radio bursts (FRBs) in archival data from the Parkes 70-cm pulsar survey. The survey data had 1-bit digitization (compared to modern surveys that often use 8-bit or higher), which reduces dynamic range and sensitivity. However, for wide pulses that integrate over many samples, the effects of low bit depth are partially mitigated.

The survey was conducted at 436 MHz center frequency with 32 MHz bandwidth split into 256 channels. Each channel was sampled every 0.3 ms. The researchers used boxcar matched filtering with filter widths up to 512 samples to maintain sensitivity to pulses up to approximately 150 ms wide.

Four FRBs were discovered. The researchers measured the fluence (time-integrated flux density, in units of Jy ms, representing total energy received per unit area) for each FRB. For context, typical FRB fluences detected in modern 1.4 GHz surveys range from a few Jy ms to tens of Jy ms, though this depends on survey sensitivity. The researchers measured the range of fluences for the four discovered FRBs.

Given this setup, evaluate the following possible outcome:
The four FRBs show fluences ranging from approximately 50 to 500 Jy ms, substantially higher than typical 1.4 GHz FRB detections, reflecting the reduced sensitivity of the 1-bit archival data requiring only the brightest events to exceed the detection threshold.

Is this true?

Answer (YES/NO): NO